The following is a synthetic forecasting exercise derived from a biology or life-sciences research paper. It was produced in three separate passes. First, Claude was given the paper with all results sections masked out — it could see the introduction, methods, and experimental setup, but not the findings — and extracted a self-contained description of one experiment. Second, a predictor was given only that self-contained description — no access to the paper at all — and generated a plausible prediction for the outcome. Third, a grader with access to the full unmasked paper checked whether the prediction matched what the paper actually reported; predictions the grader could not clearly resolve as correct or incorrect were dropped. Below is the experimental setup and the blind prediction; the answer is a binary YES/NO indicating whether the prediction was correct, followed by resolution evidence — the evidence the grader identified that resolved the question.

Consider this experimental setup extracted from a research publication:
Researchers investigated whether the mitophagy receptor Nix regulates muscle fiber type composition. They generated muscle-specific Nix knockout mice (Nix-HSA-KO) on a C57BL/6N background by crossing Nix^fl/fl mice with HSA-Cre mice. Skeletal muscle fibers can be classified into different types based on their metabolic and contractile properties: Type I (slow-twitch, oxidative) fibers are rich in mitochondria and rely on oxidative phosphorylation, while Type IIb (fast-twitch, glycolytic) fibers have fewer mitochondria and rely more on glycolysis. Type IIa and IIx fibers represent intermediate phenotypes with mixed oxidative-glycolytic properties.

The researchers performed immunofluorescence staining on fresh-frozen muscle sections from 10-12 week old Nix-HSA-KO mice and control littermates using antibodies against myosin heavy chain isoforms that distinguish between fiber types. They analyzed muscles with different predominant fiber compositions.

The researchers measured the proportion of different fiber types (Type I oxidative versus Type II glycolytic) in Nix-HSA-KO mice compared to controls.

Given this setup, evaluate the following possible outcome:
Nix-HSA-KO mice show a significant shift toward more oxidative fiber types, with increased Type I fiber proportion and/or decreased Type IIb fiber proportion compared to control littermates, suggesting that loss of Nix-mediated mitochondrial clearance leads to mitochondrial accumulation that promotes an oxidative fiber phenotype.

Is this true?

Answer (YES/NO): NO